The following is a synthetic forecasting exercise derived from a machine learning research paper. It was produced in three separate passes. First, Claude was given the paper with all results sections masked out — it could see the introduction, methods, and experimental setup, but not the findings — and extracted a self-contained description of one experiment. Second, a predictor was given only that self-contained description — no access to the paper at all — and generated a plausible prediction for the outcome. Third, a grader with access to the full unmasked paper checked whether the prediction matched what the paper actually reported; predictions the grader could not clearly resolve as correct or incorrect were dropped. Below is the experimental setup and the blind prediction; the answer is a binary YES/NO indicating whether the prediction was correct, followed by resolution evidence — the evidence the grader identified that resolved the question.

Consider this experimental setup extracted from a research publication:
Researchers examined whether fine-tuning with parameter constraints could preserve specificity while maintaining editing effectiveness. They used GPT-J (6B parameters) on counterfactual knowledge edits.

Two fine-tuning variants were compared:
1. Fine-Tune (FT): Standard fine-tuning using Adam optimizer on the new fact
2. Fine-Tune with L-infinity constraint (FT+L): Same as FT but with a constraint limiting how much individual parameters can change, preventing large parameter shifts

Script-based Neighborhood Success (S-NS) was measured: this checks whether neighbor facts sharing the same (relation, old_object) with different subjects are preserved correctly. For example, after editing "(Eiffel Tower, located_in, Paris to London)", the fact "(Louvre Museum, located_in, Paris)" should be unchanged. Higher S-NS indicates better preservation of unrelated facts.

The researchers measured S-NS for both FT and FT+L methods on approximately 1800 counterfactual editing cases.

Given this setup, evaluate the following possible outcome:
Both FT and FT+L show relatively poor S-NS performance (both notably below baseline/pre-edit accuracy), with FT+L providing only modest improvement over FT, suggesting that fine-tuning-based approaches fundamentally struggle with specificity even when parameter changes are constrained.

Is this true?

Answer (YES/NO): NO